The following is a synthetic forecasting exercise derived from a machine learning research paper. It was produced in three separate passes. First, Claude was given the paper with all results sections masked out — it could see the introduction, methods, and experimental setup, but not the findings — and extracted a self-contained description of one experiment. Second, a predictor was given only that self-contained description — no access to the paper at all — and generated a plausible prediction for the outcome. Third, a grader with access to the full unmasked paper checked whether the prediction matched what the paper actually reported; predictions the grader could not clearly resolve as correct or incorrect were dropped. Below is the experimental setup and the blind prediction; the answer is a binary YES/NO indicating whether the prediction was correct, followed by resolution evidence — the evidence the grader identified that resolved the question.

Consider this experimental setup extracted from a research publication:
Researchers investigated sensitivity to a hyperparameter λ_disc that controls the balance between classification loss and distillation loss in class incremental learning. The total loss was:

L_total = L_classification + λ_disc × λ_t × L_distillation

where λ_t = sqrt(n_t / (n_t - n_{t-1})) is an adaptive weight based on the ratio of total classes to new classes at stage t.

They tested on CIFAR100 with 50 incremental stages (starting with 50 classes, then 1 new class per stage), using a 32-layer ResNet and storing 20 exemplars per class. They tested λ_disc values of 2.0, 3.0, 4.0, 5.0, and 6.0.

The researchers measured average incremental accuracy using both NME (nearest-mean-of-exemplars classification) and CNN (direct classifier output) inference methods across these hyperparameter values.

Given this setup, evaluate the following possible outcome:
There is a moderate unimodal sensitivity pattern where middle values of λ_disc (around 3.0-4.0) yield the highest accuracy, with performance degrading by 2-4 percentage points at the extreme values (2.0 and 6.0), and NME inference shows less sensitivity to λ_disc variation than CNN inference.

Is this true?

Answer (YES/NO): NO